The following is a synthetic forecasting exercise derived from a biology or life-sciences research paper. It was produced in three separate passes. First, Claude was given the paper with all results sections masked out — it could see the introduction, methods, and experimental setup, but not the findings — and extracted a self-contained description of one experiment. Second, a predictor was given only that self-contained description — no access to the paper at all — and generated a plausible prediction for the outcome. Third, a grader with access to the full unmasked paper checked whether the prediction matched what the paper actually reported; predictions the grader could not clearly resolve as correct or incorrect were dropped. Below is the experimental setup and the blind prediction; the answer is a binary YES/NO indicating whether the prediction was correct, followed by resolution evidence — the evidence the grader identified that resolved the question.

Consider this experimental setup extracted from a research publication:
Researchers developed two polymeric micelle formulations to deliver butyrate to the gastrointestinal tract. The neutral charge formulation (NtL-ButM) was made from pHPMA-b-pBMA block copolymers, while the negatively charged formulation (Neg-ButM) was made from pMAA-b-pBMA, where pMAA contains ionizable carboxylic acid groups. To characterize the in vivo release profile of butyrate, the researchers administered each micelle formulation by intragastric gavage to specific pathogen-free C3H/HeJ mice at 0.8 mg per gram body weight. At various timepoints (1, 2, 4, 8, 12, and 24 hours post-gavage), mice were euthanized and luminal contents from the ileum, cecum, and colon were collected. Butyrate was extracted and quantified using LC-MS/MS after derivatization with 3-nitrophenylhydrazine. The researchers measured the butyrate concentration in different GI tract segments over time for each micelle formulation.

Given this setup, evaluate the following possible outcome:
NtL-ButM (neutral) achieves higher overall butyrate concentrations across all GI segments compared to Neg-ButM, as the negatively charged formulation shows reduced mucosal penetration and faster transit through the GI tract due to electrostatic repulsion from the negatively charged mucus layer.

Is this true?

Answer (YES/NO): NO